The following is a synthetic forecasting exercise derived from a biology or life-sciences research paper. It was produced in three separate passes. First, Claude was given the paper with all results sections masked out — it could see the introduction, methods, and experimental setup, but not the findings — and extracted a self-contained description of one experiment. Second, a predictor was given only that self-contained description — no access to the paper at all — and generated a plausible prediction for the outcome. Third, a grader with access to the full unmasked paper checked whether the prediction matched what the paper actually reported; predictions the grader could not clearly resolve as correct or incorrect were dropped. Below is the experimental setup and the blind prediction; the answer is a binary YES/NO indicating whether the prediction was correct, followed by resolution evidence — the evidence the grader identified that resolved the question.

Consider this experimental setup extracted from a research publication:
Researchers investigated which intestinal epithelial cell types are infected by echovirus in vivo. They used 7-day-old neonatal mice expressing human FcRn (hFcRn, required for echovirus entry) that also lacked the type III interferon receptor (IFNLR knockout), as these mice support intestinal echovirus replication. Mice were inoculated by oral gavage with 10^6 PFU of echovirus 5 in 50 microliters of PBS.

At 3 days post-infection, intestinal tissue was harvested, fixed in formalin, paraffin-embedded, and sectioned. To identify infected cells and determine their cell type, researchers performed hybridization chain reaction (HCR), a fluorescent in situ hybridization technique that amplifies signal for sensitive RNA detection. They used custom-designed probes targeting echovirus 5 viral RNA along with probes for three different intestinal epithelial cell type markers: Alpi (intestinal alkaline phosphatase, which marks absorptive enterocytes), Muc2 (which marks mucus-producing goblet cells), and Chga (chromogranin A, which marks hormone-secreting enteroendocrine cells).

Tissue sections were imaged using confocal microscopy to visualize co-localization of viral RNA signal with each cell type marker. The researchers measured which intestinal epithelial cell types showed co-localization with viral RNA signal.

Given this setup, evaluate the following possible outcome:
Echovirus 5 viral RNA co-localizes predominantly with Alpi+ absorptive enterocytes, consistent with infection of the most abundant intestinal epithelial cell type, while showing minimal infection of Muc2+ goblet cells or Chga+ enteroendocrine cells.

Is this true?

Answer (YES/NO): YES